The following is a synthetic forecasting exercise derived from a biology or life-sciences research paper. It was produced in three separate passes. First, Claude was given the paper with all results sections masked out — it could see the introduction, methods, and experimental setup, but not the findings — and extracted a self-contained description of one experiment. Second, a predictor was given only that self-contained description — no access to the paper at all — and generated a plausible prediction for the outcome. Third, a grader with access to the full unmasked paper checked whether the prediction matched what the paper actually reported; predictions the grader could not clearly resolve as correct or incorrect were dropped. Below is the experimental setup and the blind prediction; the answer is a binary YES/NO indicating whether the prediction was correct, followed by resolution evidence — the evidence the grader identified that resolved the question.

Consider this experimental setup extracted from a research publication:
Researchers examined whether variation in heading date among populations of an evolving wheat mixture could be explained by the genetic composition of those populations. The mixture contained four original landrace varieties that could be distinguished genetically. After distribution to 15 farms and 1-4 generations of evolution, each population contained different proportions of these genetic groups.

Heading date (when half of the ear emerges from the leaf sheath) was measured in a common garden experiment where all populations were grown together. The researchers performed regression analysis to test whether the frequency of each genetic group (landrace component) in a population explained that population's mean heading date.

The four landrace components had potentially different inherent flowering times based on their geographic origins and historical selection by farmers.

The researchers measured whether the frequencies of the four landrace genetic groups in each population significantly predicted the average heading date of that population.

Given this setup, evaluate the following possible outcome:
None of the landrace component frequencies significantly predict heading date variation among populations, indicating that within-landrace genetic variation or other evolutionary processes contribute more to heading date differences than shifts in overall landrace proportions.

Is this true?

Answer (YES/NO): NO